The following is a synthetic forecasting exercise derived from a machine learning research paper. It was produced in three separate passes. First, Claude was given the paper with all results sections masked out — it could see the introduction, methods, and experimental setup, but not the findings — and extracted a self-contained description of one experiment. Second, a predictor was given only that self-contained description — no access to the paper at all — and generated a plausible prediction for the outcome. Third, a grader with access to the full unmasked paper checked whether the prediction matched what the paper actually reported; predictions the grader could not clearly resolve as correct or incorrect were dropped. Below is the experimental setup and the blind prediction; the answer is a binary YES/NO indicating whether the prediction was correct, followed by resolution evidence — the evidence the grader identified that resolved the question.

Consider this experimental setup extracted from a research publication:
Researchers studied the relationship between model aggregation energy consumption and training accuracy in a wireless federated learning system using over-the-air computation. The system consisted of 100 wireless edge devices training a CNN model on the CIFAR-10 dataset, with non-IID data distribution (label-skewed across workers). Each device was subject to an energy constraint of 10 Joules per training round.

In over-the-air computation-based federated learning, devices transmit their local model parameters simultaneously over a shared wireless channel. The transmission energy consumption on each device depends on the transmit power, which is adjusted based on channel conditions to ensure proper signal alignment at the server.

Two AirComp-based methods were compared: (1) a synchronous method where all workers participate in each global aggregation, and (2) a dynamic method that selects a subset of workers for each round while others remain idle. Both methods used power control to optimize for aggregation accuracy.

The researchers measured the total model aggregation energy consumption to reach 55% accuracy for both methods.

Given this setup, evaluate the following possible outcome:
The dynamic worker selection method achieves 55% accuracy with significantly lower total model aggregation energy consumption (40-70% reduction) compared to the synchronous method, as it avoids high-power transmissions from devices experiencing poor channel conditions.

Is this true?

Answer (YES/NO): NO